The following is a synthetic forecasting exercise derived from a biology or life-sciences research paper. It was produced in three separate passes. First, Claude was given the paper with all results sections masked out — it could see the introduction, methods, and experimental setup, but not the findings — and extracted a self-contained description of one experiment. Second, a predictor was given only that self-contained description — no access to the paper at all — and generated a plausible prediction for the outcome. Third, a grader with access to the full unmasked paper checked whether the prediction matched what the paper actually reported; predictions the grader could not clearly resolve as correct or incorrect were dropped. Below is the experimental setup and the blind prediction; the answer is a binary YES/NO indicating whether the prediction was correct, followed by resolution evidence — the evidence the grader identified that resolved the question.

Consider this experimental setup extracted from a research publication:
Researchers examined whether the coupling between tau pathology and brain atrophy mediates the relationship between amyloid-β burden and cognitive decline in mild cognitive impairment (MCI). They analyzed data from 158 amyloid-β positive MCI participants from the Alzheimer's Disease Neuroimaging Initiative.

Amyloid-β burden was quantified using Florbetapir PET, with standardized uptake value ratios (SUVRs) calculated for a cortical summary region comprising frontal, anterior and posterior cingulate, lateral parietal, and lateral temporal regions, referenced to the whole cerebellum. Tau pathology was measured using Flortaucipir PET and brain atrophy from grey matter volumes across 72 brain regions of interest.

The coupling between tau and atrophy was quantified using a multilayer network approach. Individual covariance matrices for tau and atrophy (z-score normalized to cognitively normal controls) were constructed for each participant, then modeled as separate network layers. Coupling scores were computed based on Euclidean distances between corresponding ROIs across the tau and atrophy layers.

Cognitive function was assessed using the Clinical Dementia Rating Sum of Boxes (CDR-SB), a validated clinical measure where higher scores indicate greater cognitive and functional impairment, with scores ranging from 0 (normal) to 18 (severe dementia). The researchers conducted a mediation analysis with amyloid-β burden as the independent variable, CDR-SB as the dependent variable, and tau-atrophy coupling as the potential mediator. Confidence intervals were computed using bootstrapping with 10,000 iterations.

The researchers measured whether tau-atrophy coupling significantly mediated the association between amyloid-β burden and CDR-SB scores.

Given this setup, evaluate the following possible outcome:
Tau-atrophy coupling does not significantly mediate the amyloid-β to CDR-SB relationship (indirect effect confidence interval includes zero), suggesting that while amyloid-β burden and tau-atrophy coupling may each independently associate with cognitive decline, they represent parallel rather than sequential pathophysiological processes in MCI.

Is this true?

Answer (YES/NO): NO